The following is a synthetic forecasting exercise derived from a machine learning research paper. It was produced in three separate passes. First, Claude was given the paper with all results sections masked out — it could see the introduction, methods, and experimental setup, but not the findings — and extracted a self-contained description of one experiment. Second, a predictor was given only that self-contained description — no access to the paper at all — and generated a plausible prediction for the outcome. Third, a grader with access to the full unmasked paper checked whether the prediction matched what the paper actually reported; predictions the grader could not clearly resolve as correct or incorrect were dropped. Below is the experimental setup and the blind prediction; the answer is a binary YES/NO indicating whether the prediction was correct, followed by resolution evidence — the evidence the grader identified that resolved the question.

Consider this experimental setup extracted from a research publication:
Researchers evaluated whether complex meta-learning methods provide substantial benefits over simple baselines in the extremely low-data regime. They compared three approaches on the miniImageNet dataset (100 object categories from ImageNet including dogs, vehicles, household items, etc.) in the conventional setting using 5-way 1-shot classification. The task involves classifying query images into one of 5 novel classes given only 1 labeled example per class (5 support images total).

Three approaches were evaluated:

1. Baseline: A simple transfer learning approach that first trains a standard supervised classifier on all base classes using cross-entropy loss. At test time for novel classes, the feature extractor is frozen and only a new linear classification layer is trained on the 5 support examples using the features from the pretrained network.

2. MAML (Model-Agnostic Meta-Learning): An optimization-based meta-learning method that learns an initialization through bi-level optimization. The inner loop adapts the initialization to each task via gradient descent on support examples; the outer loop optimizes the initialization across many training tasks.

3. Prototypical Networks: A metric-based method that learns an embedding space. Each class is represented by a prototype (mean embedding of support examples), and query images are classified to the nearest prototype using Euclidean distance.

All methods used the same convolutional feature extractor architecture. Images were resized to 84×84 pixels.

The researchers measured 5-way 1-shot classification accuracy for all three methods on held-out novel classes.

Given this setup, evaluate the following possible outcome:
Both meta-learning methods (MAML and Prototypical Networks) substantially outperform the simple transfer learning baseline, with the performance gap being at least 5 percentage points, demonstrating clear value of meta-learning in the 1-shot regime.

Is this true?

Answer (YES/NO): YES